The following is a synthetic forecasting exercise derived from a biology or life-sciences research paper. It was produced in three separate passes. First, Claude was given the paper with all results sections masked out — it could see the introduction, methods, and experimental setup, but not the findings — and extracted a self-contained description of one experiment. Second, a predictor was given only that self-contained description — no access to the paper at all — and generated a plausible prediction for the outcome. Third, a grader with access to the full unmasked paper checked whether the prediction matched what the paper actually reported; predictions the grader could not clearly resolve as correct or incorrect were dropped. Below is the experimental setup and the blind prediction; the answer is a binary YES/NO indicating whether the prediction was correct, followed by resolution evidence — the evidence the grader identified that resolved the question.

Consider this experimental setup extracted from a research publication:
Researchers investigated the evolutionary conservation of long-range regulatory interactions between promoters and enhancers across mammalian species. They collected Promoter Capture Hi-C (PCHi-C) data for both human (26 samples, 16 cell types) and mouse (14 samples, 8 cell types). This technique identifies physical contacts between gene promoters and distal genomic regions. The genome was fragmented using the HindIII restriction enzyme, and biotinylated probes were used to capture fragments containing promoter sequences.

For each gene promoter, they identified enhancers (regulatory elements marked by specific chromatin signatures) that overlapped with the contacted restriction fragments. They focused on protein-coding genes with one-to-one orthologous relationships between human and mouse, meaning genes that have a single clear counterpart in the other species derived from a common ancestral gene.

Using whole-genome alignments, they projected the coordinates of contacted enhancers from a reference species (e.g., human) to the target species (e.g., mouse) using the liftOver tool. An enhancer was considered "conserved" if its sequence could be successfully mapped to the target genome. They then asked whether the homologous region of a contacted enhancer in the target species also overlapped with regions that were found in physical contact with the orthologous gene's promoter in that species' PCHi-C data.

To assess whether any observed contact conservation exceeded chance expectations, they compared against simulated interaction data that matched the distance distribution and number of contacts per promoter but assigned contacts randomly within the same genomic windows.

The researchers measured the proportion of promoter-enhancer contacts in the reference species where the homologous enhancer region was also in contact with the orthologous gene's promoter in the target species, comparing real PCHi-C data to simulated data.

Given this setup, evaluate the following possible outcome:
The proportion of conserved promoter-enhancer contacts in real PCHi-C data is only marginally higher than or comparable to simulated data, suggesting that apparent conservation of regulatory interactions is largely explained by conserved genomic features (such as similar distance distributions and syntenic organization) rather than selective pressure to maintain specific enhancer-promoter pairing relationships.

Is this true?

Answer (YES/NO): NO